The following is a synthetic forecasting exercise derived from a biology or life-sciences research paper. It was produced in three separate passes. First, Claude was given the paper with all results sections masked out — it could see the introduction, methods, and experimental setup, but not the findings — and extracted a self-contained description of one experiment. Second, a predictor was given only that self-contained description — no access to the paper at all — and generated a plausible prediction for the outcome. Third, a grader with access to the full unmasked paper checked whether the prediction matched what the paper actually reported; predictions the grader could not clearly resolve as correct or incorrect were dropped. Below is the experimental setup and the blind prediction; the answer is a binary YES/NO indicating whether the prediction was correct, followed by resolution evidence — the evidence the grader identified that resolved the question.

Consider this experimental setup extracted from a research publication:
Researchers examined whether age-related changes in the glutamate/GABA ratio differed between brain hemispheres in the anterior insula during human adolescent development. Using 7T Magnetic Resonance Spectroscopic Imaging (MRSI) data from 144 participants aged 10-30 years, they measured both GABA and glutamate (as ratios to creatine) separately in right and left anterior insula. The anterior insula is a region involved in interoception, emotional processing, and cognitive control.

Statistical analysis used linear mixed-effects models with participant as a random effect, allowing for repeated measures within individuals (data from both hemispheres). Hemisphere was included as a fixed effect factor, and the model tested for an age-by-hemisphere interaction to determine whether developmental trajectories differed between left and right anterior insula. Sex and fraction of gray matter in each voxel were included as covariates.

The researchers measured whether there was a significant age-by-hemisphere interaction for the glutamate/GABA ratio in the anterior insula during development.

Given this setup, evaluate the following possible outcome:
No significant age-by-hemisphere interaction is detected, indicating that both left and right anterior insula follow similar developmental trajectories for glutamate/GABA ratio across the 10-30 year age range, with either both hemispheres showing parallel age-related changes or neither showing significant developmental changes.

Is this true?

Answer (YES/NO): NO